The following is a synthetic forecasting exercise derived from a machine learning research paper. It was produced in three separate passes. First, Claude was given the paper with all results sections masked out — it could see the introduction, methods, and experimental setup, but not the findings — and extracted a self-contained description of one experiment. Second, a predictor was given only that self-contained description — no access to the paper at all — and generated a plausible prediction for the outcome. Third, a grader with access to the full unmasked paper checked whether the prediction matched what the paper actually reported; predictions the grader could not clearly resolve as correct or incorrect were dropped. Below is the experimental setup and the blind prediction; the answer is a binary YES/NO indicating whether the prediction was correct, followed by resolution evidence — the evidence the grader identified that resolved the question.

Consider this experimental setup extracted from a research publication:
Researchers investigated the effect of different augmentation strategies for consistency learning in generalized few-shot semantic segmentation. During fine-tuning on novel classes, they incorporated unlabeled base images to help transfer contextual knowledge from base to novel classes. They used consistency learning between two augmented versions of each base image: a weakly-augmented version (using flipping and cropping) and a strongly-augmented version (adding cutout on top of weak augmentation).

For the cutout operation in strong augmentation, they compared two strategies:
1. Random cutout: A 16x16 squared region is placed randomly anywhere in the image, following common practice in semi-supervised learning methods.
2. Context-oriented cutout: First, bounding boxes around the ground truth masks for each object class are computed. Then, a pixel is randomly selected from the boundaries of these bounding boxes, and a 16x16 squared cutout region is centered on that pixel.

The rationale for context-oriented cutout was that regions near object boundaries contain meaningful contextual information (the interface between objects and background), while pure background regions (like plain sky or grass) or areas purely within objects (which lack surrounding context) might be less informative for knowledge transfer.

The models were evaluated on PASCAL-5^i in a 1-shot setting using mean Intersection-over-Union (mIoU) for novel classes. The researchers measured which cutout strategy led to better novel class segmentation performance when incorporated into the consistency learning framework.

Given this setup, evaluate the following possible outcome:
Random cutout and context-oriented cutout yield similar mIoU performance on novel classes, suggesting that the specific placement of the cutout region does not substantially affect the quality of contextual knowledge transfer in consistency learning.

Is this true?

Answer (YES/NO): NO